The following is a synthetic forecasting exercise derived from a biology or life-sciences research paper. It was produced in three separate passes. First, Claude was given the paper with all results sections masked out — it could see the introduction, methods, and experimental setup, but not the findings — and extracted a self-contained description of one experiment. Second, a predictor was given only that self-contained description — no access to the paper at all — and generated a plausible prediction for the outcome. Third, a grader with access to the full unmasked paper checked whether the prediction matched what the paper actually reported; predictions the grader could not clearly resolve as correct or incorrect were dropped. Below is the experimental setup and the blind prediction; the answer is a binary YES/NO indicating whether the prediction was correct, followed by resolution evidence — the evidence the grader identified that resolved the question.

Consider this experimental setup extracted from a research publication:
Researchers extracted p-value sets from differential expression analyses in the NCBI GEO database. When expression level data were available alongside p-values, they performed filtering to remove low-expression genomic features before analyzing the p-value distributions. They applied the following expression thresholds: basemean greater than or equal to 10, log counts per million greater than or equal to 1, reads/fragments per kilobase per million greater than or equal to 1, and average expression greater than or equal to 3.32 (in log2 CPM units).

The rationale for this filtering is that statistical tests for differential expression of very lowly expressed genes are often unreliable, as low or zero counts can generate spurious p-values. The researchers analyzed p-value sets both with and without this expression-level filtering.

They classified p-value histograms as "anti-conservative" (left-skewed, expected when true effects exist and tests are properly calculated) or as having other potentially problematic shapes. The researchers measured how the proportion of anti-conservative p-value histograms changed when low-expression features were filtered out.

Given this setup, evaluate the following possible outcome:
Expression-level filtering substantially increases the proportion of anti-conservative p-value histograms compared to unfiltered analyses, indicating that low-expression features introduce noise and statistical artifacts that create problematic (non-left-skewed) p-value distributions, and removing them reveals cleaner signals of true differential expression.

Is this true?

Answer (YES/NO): YES